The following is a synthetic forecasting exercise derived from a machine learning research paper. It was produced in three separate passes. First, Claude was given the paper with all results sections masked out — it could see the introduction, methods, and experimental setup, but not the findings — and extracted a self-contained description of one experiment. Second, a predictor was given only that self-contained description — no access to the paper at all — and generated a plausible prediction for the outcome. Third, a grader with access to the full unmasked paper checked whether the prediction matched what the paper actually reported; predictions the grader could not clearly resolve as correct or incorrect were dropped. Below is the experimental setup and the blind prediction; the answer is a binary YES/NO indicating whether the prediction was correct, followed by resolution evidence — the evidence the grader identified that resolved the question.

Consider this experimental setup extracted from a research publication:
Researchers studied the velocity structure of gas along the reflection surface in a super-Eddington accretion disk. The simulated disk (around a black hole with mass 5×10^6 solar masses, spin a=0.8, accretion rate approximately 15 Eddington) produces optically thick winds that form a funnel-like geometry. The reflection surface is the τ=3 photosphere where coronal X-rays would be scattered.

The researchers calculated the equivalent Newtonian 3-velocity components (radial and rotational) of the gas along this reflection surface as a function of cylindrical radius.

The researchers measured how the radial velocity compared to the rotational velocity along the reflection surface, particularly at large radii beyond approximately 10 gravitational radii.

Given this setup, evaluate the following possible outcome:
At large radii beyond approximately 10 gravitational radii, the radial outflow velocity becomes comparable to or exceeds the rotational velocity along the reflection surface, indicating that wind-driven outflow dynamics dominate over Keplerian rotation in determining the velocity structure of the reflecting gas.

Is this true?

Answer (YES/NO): YES